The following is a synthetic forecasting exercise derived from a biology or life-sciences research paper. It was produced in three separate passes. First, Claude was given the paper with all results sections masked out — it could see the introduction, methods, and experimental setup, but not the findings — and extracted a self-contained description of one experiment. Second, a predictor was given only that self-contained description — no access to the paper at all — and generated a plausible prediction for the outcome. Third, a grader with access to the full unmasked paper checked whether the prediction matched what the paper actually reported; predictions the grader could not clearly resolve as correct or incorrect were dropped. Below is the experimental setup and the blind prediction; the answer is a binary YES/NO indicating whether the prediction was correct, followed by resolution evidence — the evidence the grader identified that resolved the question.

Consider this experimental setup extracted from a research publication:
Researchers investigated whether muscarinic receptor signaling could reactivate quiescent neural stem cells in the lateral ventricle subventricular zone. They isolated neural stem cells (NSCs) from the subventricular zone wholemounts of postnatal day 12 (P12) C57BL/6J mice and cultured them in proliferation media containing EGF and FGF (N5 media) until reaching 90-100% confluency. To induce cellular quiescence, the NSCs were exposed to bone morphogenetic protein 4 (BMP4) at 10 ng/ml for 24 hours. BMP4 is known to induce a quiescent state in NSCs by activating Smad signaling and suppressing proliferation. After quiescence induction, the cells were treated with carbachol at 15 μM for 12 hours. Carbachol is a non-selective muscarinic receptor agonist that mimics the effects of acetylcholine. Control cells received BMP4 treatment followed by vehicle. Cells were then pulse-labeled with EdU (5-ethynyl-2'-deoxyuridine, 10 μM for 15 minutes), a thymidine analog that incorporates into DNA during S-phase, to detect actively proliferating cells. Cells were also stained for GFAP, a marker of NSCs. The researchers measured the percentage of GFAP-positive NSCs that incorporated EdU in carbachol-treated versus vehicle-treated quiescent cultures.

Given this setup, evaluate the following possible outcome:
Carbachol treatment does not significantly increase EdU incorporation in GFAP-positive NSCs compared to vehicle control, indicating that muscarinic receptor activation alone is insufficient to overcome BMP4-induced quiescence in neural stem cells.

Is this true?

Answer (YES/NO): NO